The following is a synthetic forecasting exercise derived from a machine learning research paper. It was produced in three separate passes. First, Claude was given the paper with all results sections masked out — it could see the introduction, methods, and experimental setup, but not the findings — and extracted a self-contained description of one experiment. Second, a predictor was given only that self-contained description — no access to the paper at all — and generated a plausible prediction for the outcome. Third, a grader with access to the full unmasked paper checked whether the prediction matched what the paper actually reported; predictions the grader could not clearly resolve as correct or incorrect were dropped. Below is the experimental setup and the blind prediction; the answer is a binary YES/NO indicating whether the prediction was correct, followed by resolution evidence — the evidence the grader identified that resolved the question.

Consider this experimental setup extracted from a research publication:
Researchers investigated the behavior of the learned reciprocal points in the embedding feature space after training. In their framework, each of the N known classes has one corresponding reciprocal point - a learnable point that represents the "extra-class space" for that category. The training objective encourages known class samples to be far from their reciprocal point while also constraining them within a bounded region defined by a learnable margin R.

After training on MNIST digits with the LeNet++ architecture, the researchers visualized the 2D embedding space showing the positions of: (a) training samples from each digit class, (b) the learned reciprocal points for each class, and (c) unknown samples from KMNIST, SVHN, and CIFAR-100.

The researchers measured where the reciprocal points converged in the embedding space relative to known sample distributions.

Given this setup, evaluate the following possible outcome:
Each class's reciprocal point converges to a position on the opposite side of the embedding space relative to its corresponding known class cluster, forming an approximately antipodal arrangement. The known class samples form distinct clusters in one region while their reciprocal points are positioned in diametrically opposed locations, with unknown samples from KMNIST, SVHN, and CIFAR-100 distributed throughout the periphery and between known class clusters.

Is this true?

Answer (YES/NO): NO